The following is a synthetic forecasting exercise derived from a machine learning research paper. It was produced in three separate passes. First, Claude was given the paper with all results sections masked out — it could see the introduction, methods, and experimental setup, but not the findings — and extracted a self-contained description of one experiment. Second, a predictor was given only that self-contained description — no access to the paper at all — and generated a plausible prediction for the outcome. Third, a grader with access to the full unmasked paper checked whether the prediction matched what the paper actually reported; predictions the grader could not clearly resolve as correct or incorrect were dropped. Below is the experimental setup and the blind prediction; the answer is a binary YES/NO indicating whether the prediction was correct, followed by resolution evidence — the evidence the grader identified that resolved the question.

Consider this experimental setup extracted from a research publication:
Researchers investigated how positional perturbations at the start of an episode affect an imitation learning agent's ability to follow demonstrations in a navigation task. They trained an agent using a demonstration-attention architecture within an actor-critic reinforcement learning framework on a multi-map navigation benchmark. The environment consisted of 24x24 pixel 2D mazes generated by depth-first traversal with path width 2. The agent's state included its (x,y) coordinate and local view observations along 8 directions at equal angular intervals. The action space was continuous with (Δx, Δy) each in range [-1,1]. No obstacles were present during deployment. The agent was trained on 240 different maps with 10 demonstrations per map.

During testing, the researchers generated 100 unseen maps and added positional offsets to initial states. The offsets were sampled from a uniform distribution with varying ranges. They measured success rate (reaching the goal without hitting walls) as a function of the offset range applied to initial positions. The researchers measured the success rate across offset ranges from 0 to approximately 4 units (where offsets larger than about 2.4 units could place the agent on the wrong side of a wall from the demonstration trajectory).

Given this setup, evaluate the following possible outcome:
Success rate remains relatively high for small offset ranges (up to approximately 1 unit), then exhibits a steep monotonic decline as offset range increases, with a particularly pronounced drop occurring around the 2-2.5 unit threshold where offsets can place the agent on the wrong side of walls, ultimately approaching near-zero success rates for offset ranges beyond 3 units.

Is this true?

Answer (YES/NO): NO